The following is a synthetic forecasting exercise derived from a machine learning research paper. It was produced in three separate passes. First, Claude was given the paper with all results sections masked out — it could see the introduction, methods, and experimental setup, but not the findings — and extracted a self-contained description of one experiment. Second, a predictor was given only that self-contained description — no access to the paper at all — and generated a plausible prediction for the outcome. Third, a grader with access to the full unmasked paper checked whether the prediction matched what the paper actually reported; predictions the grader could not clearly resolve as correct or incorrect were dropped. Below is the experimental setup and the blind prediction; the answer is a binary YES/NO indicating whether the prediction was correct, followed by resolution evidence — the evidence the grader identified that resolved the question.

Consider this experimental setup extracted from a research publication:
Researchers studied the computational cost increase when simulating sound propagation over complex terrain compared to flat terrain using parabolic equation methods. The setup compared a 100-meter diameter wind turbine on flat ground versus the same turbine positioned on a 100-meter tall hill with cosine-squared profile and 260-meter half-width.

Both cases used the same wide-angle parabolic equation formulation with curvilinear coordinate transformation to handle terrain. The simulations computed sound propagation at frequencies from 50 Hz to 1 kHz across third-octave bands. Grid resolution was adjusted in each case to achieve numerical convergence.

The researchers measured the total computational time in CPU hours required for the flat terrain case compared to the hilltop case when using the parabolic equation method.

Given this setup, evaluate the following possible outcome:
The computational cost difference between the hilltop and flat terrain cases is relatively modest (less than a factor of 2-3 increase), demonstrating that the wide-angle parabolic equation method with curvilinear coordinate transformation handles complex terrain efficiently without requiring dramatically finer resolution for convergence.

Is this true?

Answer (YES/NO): NO